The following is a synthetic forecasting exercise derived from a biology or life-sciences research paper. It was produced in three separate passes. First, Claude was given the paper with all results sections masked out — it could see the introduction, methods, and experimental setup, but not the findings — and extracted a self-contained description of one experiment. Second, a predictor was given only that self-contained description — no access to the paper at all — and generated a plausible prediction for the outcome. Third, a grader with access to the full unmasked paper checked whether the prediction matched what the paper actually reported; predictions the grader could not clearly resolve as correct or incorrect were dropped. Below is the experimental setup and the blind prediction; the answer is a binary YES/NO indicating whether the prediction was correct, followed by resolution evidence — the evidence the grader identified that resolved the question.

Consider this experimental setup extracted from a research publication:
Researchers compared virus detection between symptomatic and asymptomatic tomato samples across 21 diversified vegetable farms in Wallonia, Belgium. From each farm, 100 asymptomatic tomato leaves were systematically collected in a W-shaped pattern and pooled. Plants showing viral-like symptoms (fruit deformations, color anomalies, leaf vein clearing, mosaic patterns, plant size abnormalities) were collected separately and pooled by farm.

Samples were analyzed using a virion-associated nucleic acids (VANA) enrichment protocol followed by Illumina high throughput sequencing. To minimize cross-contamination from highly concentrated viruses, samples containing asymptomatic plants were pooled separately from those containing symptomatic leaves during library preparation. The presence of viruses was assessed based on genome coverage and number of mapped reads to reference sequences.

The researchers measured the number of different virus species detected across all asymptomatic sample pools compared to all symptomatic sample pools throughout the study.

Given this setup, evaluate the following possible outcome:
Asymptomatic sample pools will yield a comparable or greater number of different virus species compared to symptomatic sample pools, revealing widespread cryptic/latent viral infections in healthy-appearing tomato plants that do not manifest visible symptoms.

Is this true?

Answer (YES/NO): YES